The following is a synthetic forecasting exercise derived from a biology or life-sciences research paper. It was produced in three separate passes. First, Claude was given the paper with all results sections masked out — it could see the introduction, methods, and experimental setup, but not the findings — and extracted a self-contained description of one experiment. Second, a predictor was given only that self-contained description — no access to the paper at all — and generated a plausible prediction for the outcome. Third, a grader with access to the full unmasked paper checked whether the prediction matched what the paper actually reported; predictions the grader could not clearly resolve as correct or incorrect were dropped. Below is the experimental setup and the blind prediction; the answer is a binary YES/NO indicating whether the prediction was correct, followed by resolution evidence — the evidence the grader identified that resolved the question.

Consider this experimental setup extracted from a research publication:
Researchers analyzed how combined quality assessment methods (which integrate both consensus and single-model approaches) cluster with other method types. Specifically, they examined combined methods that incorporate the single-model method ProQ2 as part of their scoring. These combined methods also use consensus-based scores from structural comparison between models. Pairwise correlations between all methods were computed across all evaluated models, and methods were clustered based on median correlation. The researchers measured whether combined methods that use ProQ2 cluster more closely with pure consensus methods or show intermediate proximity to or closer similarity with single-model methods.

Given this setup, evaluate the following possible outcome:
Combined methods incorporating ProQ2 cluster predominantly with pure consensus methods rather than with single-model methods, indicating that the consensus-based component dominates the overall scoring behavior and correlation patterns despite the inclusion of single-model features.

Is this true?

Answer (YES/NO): NO